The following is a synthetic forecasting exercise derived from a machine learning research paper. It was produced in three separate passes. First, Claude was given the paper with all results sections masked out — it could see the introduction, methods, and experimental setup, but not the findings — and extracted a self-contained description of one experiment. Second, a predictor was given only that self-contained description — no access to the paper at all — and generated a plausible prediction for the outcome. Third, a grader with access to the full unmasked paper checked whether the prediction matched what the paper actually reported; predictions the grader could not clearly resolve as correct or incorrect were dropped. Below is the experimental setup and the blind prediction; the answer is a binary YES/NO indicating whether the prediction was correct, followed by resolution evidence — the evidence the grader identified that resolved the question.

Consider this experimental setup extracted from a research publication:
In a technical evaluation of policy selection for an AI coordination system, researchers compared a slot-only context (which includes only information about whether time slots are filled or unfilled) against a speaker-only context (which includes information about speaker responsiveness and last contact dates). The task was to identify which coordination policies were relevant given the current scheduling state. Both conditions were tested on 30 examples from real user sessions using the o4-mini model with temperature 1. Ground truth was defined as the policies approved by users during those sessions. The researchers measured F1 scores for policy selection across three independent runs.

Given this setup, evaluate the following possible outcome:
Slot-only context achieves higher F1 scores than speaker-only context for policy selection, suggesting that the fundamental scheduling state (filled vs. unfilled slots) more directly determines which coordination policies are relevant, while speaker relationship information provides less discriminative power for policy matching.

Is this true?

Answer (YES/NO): NO